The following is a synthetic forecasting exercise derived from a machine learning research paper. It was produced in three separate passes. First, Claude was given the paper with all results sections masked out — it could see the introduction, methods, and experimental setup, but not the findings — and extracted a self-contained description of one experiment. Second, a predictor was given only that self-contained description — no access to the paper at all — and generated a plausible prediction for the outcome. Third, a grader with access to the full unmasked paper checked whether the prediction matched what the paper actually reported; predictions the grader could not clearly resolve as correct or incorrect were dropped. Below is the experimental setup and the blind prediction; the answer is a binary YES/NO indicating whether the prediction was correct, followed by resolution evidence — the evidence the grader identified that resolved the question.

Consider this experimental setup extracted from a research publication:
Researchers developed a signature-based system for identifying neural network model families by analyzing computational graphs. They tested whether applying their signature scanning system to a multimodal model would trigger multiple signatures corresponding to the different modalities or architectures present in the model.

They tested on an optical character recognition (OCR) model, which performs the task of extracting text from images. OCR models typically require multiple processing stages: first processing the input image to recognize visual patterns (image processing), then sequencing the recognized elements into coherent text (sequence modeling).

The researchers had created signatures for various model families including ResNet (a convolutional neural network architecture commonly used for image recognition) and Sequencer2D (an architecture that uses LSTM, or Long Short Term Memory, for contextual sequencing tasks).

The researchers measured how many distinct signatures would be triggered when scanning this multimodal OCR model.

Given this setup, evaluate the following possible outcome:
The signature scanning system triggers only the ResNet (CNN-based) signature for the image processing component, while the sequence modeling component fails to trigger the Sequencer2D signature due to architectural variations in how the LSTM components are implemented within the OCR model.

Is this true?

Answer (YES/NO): NO